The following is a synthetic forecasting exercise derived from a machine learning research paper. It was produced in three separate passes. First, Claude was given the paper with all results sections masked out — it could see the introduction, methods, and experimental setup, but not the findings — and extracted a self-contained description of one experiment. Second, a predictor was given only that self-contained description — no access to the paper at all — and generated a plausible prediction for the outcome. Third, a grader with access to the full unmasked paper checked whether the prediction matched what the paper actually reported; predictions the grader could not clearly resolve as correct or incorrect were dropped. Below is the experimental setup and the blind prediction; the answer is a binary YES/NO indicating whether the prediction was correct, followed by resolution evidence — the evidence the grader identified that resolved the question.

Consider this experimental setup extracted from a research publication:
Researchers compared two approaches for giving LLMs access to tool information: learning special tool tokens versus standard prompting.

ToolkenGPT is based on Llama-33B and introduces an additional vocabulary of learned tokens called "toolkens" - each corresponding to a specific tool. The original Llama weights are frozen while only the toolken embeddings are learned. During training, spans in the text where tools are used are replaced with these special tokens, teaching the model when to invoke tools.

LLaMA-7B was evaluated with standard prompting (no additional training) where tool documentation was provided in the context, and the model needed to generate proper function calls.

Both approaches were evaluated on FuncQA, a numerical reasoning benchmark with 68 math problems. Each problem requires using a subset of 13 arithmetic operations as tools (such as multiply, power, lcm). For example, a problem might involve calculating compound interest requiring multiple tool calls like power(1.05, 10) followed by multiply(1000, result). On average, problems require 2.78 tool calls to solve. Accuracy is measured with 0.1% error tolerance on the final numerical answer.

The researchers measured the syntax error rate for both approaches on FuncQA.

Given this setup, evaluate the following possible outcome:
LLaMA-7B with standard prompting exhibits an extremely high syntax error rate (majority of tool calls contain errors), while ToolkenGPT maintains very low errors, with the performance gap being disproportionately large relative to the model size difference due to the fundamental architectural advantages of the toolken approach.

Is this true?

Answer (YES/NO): NO